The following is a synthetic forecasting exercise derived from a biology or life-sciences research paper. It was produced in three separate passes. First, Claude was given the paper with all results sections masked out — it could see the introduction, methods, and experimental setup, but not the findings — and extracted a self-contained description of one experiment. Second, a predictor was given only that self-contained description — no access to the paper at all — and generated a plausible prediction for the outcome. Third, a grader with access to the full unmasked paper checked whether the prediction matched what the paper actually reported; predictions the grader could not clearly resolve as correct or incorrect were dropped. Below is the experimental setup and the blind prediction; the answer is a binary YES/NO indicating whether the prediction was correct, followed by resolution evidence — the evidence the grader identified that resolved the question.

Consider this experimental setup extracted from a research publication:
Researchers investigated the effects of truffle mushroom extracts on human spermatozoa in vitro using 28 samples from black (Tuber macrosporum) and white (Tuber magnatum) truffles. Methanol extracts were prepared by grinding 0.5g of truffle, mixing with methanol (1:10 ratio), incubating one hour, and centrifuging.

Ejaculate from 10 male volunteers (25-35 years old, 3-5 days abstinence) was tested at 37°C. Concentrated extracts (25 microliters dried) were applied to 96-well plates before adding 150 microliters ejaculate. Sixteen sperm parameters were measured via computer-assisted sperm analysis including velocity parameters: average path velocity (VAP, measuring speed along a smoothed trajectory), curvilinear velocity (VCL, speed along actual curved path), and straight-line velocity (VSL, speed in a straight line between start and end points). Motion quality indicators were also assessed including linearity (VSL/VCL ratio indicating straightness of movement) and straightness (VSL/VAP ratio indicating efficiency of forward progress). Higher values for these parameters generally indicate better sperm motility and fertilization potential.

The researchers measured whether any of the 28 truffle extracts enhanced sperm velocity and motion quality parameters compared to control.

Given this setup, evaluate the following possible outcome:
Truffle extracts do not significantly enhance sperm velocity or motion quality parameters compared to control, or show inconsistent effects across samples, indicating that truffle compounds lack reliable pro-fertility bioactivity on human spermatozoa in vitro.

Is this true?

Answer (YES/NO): NO